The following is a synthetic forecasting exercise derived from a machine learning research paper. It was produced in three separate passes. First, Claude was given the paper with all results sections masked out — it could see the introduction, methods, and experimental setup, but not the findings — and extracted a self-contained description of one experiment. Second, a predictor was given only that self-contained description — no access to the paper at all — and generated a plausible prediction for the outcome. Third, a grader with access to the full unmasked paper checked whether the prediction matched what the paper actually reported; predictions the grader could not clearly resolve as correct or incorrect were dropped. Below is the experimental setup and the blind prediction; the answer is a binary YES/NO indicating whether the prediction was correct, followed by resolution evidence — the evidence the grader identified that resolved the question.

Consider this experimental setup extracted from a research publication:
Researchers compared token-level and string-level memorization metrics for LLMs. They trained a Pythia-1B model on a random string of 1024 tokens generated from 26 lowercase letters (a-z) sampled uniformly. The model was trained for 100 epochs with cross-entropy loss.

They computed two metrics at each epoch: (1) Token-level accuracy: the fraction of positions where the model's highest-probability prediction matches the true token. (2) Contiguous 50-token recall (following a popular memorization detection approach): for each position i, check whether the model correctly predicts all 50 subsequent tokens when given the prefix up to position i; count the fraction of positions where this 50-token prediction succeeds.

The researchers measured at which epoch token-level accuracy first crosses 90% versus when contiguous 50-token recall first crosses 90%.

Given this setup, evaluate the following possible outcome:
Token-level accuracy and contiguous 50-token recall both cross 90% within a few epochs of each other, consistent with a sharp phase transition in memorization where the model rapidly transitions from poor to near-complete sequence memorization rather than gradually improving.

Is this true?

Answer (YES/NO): NO